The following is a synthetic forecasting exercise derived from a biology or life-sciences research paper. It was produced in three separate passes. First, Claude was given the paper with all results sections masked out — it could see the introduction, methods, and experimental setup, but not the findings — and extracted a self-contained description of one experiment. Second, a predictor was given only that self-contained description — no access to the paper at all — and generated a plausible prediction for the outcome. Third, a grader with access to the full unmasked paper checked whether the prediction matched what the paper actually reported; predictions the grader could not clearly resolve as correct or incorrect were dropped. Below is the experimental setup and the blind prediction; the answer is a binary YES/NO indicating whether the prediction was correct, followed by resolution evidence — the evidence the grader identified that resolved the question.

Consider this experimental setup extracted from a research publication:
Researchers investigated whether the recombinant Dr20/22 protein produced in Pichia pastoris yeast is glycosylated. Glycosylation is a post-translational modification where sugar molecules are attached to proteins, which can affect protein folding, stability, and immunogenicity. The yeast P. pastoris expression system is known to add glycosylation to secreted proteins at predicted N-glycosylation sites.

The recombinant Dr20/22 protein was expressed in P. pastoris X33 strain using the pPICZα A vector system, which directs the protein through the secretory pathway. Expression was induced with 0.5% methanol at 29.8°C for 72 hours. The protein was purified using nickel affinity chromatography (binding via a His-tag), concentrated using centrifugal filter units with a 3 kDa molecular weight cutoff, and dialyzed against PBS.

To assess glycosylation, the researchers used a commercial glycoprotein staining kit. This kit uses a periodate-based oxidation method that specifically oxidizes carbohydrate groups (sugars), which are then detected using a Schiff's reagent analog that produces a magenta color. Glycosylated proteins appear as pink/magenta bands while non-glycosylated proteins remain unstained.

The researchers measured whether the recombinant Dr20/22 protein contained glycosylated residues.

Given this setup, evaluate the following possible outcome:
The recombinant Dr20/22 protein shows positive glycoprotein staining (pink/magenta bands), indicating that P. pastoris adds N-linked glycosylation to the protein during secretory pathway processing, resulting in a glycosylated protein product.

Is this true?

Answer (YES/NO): NO